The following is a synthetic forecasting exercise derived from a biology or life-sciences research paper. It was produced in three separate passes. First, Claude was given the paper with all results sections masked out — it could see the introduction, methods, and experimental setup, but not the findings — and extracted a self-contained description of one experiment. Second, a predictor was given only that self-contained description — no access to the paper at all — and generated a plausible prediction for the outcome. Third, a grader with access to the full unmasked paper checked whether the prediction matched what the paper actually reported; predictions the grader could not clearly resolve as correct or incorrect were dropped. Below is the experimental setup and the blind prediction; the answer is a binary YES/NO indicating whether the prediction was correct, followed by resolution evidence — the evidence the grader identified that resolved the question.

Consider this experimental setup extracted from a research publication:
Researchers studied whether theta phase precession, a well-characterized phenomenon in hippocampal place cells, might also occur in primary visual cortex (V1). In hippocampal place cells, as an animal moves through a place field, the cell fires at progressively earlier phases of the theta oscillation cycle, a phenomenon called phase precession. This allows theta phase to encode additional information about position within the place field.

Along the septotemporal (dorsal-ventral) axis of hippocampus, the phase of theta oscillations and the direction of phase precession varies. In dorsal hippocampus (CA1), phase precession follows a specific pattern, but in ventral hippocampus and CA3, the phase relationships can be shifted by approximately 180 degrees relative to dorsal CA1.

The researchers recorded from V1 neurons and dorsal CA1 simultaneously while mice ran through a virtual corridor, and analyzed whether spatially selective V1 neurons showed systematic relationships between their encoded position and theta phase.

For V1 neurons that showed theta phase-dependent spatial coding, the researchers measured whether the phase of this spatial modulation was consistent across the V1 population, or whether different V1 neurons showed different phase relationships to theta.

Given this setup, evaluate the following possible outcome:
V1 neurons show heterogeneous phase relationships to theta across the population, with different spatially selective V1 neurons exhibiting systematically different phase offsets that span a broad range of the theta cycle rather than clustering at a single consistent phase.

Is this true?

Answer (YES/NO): NO